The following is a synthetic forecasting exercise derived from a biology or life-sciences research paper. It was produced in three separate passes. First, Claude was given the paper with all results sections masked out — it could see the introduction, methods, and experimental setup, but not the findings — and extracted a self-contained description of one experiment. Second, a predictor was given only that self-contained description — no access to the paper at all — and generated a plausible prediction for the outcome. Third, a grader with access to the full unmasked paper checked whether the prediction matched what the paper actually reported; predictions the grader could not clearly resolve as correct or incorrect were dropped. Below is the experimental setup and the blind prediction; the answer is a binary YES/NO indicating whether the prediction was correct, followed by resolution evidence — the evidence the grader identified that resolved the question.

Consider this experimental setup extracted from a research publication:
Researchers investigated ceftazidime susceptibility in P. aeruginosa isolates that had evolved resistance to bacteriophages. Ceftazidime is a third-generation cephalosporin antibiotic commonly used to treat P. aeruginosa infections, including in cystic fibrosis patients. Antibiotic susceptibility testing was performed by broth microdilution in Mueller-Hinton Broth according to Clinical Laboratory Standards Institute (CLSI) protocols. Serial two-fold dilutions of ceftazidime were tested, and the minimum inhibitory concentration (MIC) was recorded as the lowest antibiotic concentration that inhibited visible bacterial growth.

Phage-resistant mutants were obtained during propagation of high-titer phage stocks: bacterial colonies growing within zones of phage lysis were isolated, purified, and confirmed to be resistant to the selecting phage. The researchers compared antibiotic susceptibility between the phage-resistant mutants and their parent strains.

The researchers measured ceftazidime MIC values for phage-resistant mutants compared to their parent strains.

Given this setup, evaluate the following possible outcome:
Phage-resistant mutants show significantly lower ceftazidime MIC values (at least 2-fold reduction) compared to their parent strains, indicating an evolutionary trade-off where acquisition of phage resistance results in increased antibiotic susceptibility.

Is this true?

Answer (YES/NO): YES